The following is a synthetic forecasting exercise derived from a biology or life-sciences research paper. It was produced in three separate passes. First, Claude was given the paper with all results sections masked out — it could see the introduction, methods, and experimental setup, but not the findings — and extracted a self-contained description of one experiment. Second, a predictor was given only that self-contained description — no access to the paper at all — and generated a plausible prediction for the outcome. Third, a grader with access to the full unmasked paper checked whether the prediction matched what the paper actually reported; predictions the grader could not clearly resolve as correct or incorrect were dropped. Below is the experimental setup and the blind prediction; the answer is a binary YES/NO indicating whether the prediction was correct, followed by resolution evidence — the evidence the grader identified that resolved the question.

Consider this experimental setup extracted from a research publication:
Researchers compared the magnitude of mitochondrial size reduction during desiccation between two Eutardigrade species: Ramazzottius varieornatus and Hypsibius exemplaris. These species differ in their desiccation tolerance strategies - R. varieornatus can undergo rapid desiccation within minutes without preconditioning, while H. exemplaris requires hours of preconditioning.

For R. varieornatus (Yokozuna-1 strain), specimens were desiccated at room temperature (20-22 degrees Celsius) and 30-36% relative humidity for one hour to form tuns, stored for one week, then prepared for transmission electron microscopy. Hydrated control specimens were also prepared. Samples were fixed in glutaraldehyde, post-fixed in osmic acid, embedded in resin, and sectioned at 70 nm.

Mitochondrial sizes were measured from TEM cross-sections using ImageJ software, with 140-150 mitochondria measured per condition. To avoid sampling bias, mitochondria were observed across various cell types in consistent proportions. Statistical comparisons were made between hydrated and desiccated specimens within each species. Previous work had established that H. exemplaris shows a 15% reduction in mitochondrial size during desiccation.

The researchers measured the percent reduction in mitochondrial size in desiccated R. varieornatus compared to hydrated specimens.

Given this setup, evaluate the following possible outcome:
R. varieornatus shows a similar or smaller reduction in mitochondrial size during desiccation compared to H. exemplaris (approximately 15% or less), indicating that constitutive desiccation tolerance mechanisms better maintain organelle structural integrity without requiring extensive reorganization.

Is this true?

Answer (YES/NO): NO